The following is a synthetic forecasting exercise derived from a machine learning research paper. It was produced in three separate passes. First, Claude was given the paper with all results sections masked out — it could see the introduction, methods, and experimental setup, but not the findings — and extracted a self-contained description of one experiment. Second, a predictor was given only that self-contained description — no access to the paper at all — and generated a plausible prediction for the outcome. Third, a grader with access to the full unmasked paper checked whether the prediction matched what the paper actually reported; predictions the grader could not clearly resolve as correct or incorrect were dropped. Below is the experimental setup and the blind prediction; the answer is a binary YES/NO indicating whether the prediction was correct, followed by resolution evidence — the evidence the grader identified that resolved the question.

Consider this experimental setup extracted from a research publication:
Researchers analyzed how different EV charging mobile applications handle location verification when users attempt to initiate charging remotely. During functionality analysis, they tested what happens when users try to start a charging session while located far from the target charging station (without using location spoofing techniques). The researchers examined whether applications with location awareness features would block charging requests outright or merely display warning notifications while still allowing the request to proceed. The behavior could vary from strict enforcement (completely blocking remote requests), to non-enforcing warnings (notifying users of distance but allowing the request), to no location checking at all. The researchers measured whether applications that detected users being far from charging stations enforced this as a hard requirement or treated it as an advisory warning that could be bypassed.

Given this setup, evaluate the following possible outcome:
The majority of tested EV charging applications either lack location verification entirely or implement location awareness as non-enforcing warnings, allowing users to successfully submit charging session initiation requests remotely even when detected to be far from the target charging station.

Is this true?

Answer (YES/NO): YES